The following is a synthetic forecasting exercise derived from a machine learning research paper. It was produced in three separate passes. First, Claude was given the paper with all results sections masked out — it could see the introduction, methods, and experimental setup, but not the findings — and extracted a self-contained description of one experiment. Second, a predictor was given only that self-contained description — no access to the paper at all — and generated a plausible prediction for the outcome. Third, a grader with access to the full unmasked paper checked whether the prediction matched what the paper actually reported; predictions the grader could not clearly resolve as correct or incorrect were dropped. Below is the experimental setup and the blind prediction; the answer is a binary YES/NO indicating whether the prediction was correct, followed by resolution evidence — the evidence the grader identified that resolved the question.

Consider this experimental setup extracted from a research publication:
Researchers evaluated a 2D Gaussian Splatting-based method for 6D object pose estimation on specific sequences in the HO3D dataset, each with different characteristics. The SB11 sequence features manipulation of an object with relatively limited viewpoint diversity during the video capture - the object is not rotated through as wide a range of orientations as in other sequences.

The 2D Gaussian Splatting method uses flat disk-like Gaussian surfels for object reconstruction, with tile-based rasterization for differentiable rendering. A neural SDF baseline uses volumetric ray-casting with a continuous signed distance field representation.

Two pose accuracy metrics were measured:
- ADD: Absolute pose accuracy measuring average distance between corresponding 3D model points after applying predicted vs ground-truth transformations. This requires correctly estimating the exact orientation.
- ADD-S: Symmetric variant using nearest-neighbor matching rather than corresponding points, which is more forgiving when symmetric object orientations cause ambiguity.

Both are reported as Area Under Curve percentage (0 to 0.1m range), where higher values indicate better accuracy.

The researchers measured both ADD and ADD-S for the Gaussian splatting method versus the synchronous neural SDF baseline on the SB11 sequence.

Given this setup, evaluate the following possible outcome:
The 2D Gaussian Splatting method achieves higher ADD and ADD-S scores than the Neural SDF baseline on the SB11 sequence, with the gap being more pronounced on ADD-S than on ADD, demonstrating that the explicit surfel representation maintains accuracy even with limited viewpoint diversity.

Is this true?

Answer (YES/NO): NO